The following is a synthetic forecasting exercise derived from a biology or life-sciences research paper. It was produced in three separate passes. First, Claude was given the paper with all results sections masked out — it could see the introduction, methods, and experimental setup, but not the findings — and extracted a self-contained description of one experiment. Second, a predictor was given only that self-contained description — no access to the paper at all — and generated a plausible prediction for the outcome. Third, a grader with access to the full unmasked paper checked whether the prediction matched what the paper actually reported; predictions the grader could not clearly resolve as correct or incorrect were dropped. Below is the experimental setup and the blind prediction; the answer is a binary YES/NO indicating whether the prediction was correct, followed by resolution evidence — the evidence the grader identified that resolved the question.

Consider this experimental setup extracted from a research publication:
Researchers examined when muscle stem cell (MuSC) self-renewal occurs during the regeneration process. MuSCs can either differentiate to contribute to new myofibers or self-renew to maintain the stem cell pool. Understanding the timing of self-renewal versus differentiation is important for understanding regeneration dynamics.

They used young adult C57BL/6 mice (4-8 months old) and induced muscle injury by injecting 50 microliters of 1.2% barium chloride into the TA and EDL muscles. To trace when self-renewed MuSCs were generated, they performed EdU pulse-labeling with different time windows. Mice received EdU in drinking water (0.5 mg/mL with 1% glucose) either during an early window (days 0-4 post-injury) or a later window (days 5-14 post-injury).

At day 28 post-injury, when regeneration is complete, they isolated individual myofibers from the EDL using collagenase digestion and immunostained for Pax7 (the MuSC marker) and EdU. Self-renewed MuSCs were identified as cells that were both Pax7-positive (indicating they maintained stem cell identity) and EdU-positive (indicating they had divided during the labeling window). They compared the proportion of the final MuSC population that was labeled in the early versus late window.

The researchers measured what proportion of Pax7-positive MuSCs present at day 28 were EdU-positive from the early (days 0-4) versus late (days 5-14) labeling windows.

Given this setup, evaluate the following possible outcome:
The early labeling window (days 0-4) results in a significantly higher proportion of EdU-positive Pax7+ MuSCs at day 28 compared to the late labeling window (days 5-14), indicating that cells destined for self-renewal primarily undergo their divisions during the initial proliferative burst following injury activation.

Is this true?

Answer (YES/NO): NO